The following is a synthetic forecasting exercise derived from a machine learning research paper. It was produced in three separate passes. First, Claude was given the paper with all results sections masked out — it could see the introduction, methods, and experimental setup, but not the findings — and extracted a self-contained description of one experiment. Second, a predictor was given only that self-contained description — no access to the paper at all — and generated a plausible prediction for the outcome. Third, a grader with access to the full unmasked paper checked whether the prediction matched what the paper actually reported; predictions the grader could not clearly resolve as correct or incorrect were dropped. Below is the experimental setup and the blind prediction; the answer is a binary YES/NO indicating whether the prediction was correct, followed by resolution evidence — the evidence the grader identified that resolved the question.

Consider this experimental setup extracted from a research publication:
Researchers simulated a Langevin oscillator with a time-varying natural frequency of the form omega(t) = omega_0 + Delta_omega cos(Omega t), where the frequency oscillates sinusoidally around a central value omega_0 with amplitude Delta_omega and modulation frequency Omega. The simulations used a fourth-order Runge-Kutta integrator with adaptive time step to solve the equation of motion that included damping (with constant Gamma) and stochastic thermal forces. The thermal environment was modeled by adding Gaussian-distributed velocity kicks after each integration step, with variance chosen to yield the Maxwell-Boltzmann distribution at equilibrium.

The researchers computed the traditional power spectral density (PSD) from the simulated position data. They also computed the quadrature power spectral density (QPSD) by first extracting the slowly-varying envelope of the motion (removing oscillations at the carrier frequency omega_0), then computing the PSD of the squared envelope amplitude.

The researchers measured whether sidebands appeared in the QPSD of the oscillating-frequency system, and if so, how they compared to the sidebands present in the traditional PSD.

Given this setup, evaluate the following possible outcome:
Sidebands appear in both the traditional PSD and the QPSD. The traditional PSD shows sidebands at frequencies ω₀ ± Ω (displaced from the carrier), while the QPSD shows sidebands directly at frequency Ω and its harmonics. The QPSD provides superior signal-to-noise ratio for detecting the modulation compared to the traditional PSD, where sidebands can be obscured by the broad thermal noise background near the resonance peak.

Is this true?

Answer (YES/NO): NO